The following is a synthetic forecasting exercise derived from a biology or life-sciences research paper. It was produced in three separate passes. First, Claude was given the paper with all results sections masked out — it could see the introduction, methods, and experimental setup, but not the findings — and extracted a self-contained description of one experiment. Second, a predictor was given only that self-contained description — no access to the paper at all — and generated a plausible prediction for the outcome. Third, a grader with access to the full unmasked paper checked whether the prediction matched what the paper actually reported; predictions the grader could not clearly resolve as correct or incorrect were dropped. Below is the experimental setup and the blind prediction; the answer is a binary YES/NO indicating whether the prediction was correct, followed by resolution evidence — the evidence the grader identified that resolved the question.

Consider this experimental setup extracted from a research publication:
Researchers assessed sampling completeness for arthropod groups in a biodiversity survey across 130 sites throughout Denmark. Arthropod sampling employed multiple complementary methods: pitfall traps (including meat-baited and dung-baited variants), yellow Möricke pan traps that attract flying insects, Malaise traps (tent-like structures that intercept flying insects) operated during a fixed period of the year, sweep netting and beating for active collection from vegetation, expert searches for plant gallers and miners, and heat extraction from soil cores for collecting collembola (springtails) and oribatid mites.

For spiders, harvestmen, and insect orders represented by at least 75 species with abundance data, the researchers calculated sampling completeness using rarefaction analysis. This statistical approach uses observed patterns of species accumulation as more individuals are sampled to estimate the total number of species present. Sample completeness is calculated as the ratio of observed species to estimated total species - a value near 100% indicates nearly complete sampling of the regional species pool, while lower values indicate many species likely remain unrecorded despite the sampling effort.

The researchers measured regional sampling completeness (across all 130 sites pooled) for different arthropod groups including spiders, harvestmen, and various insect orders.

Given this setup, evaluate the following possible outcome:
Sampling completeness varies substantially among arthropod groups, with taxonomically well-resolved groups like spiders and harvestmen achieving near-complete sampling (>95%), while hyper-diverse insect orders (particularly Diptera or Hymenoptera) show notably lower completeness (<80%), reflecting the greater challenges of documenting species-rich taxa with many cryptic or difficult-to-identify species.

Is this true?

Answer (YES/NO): NO